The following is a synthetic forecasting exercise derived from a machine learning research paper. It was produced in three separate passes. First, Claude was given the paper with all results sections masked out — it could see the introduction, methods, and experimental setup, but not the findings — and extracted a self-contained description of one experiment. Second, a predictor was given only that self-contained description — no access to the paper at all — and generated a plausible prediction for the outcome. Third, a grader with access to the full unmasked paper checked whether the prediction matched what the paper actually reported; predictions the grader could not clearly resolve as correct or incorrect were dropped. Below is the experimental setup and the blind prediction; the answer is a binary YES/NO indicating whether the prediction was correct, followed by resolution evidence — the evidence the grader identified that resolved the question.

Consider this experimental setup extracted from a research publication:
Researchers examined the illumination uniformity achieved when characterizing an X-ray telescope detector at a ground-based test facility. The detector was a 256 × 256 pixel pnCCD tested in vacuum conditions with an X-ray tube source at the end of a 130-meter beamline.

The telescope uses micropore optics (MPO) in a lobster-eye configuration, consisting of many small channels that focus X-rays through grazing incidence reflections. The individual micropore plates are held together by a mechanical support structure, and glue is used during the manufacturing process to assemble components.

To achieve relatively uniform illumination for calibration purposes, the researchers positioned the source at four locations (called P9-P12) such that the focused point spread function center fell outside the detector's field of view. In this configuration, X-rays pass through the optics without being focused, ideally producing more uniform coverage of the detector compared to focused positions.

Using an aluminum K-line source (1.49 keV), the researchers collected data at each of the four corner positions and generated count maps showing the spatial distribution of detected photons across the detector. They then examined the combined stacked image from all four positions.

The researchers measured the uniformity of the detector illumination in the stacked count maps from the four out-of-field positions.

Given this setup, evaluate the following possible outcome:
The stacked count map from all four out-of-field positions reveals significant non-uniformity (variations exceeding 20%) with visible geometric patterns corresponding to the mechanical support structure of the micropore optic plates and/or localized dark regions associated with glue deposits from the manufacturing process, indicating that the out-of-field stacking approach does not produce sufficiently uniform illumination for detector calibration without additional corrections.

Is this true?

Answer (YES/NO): NO